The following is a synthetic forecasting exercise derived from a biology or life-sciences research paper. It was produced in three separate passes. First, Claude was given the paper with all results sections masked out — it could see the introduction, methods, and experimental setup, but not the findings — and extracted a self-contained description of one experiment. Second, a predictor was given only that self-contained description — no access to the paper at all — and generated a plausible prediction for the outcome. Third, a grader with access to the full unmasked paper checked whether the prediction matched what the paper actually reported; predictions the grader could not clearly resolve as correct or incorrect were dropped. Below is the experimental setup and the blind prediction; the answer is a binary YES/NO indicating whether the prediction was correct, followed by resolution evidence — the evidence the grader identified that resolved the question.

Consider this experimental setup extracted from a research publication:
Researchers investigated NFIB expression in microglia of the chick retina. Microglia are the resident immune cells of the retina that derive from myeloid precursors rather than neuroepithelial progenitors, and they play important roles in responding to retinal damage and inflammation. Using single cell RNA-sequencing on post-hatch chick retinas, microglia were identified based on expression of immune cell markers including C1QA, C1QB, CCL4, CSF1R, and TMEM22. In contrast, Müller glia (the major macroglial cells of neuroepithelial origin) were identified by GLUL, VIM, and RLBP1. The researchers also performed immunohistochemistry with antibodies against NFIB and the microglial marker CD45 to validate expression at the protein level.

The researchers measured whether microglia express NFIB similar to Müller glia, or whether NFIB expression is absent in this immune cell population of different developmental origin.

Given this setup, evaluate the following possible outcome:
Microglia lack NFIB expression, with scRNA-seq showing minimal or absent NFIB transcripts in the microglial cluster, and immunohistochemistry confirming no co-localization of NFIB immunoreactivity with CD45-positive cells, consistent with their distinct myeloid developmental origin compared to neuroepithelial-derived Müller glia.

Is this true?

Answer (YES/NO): NO